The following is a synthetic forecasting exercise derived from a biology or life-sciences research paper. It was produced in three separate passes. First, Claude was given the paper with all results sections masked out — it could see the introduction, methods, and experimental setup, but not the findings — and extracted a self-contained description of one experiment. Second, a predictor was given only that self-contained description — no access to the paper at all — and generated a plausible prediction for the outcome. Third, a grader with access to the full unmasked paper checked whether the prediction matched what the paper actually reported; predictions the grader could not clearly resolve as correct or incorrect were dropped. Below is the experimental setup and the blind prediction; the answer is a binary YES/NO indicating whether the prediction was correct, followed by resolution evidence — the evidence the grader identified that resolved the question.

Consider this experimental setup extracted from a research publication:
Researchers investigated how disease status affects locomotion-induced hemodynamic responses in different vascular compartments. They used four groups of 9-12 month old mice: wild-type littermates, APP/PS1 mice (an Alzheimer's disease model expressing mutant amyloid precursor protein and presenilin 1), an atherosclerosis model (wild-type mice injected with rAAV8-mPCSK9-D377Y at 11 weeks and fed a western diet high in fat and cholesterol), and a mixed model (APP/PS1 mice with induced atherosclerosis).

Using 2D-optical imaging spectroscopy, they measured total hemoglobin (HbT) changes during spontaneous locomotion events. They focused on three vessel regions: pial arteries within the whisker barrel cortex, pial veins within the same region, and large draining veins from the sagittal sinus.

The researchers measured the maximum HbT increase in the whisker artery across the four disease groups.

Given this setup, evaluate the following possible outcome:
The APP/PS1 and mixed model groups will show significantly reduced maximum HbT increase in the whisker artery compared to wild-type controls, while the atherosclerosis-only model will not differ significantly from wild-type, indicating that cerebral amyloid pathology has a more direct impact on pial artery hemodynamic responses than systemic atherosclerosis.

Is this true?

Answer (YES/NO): NO